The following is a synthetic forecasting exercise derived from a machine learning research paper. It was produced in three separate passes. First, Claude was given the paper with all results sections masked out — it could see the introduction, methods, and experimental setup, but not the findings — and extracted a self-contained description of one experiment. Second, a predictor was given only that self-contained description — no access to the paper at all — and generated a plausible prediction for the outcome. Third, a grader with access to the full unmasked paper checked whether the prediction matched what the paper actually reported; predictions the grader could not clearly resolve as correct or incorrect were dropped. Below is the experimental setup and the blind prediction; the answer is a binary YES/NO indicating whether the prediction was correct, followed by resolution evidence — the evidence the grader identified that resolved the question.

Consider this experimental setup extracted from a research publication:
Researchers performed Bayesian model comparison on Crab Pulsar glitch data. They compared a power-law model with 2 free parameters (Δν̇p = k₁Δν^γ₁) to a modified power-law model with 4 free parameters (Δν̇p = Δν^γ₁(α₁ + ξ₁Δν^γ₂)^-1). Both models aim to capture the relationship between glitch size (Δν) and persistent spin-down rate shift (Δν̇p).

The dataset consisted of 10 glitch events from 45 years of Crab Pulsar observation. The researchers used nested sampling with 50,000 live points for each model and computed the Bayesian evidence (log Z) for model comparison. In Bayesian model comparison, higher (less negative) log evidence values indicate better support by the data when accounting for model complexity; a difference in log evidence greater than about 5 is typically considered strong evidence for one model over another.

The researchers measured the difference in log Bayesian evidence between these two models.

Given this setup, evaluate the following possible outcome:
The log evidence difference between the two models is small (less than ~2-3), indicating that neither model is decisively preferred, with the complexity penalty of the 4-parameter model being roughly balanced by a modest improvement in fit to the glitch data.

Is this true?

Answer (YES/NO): NO